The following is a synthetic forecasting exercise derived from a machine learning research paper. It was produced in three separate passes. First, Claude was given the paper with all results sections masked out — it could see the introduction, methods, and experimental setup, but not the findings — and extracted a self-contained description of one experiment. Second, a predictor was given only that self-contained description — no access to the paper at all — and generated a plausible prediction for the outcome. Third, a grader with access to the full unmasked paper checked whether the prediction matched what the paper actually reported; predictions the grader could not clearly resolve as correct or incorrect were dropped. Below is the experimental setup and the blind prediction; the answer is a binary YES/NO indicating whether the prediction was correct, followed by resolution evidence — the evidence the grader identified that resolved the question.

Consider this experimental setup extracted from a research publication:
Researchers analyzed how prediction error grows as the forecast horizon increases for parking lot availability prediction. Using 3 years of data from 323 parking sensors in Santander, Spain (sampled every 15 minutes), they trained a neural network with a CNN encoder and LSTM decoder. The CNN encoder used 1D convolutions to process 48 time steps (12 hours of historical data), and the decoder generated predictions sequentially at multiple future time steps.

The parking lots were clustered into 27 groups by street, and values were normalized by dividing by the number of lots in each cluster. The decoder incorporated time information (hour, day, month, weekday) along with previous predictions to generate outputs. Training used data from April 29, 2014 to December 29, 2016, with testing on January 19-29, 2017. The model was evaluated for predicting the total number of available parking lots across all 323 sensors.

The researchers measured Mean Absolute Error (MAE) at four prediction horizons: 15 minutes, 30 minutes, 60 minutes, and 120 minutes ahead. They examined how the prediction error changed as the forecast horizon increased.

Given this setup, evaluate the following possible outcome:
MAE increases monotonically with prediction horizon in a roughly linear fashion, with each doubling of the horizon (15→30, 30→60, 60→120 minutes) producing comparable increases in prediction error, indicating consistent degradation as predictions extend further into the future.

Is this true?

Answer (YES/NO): NO